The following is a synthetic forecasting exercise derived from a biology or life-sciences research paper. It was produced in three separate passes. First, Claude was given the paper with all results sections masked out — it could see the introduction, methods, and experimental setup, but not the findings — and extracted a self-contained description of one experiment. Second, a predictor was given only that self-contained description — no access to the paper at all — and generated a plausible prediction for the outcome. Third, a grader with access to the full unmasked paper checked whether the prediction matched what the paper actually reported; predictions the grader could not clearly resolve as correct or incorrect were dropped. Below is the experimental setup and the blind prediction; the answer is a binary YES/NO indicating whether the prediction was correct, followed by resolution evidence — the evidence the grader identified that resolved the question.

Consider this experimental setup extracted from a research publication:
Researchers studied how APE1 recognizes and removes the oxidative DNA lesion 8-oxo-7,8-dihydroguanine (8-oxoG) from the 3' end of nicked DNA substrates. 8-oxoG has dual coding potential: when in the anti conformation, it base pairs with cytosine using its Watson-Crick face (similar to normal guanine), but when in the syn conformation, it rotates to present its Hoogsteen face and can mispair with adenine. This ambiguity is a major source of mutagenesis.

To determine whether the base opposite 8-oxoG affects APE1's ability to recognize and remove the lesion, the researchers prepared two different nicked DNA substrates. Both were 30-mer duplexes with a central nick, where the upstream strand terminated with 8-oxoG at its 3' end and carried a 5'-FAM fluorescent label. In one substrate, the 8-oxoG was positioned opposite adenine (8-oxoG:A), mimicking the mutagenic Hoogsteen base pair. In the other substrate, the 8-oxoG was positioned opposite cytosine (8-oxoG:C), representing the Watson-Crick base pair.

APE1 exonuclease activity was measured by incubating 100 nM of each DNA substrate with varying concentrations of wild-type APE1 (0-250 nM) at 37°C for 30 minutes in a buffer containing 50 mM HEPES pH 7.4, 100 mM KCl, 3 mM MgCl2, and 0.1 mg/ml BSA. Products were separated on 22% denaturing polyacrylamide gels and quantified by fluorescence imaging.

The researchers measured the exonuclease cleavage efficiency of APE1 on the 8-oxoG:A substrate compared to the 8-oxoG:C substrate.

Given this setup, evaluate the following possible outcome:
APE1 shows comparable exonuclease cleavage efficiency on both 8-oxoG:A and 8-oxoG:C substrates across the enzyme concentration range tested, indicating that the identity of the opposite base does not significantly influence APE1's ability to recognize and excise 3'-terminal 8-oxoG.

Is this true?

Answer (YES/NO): NO